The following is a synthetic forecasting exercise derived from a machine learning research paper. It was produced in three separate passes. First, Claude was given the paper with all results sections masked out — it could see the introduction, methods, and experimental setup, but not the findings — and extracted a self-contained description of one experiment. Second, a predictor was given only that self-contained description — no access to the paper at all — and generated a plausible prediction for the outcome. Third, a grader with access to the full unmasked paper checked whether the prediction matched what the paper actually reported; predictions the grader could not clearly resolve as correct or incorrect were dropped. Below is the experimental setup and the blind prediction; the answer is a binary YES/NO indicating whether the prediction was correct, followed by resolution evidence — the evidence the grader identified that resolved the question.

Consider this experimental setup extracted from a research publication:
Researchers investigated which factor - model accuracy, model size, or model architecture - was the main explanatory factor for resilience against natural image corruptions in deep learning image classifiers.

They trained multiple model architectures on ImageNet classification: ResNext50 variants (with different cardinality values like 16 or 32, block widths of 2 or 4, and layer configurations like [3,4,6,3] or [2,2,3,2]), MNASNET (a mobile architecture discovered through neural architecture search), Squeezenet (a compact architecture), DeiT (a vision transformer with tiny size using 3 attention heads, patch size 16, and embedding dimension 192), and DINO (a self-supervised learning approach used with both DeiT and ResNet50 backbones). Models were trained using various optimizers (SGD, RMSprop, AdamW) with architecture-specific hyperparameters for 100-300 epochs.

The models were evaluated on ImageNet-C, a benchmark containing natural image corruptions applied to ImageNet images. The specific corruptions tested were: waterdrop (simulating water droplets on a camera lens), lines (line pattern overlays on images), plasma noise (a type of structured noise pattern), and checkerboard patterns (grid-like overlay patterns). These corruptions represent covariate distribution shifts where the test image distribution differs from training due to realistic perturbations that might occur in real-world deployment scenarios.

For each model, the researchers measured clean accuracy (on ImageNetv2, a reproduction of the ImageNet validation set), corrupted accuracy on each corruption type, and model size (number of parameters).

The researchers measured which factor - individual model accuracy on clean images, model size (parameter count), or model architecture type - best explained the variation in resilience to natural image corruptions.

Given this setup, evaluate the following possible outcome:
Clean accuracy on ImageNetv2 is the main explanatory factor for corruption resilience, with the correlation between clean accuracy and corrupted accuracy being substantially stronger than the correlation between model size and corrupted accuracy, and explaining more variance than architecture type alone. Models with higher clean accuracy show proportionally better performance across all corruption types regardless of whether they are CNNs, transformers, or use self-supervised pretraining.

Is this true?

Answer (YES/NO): NO